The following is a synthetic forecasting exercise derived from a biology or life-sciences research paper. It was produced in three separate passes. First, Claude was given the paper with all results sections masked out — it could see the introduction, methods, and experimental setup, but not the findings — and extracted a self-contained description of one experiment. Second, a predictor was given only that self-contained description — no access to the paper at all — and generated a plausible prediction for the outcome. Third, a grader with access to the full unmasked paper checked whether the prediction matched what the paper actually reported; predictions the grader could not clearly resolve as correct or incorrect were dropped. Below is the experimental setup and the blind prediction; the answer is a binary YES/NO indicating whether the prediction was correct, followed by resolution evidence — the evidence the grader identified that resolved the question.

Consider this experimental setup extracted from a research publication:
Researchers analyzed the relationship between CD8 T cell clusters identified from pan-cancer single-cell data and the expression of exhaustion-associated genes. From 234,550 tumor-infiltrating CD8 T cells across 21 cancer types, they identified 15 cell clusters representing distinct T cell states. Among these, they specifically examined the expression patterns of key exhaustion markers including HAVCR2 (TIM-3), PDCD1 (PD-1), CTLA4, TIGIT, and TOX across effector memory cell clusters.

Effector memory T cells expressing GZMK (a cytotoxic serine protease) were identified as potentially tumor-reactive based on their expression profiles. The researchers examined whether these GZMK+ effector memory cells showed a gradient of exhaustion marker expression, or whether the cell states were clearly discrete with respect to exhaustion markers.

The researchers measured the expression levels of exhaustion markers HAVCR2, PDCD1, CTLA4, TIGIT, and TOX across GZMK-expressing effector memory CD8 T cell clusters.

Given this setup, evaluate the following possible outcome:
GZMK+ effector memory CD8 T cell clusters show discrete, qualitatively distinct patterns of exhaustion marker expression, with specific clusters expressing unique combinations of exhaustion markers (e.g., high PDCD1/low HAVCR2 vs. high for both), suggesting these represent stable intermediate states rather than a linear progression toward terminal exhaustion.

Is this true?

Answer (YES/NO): YES